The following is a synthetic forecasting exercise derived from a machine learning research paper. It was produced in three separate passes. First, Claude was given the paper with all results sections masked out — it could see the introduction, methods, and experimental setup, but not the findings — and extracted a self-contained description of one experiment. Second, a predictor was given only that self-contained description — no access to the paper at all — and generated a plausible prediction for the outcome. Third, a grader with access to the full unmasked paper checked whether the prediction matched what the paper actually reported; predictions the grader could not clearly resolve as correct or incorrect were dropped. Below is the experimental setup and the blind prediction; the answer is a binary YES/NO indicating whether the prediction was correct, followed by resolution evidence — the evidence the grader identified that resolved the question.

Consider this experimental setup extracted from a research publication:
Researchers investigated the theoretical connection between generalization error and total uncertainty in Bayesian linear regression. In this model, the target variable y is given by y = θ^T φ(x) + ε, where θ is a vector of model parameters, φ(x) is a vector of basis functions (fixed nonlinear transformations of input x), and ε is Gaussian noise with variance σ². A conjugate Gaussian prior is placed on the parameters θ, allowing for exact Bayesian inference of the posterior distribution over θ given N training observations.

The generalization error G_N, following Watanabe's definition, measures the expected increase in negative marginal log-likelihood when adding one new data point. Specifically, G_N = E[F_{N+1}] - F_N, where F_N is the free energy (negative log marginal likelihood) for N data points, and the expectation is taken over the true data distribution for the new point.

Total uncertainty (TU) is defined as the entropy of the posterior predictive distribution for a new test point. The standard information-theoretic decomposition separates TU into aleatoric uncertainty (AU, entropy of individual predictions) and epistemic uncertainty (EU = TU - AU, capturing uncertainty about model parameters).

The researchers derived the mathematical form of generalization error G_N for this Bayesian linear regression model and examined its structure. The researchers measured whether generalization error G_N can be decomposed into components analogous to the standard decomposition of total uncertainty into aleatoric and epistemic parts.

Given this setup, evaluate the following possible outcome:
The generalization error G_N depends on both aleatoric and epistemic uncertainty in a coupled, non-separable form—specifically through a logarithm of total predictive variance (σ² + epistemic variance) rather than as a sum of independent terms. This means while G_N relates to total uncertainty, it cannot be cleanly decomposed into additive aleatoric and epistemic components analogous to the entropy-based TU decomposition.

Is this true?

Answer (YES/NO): NO